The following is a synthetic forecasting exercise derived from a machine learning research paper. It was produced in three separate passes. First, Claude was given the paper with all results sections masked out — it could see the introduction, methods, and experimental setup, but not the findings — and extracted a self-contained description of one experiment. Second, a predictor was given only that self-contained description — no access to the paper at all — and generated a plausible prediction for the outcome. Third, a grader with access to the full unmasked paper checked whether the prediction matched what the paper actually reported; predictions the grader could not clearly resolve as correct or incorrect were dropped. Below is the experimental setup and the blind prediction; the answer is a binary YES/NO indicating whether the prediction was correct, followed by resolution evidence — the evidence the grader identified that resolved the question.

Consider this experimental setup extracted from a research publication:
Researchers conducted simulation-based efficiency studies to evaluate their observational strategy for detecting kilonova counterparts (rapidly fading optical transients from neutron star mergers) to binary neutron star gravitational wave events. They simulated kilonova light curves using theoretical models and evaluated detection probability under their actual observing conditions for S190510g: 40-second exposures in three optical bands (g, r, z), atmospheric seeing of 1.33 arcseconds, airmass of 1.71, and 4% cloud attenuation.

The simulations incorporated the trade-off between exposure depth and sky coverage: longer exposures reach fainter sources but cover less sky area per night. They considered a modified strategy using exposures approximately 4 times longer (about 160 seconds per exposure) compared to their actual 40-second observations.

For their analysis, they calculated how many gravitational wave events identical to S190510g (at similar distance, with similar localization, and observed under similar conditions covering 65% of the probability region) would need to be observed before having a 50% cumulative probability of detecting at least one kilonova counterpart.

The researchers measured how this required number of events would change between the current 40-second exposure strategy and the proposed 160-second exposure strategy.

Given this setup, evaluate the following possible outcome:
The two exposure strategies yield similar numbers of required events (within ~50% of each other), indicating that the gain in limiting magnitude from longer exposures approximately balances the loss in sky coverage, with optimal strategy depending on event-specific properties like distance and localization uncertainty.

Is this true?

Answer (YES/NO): NO